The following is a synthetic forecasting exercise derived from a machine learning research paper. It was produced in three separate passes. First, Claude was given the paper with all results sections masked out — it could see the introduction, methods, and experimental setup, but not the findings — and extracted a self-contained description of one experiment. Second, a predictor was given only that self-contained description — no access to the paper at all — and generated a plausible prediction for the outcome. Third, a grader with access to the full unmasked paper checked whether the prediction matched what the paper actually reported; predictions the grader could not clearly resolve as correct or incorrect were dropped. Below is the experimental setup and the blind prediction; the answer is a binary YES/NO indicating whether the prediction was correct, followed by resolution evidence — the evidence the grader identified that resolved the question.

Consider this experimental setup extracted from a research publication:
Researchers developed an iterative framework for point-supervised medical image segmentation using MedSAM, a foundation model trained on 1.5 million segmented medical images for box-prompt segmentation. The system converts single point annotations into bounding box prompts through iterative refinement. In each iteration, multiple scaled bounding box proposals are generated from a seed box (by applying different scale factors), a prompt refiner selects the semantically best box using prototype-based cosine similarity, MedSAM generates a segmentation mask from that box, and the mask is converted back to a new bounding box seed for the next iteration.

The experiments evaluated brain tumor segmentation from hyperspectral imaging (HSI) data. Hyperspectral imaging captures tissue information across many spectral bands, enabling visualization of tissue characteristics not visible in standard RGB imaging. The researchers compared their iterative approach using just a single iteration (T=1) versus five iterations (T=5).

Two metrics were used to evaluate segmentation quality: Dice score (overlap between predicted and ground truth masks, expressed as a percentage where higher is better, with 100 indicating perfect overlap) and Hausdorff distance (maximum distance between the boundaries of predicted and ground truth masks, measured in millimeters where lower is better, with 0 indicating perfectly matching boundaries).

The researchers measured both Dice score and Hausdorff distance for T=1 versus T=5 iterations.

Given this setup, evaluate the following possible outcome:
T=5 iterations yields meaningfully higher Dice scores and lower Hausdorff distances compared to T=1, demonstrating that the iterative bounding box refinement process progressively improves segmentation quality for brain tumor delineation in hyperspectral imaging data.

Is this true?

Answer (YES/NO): YES